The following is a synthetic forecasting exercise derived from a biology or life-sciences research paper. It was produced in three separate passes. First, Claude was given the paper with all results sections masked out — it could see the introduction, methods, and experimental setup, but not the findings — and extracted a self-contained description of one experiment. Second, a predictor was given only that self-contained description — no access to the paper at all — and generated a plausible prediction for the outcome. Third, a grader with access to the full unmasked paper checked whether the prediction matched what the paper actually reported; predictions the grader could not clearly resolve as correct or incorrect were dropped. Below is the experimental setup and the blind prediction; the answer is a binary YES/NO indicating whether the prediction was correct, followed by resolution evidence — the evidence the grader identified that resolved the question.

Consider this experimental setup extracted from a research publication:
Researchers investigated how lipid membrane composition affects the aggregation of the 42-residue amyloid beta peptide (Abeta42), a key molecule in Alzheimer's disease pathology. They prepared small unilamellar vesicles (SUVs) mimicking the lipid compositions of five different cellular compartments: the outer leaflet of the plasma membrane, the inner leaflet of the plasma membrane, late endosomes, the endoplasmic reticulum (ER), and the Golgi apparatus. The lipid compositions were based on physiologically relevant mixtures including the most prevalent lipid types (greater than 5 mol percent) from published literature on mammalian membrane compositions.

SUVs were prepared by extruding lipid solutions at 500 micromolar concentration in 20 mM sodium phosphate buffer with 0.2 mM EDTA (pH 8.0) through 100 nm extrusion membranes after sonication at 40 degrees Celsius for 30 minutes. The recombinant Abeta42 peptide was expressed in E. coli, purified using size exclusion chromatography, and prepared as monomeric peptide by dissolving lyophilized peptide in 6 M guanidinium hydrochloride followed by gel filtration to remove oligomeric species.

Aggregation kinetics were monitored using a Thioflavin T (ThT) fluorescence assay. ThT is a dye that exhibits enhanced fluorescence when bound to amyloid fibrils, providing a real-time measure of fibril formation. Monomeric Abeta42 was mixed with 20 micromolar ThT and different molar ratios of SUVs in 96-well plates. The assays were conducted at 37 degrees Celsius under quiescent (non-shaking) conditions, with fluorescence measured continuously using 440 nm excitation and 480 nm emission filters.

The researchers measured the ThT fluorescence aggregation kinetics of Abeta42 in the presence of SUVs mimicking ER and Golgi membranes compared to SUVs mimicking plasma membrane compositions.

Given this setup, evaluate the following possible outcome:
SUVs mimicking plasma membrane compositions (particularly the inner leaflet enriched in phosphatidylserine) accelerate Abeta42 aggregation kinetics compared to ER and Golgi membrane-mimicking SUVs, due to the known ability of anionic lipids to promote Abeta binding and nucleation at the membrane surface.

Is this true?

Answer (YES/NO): NO